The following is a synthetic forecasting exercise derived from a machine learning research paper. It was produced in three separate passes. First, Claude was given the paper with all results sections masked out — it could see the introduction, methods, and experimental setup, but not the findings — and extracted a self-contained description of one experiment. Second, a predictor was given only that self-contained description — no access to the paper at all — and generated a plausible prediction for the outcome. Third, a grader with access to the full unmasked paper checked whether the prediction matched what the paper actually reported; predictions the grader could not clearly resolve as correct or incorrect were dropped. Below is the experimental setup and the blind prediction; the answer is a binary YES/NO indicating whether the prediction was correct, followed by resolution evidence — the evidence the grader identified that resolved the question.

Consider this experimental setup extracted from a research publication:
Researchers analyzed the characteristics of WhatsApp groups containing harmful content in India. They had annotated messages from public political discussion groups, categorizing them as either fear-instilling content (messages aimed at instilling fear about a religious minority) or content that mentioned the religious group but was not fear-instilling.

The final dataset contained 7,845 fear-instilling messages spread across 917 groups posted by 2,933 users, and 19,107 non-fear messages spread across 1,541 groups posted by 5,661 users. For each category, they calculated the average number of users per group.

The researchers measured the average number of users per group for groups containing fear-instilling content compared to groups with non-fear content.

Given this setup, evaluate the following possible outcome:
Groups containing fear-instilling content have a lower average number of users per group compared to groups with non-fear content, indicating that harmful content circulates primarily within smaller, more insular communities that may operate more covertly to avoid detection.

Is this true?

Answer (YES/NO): NO